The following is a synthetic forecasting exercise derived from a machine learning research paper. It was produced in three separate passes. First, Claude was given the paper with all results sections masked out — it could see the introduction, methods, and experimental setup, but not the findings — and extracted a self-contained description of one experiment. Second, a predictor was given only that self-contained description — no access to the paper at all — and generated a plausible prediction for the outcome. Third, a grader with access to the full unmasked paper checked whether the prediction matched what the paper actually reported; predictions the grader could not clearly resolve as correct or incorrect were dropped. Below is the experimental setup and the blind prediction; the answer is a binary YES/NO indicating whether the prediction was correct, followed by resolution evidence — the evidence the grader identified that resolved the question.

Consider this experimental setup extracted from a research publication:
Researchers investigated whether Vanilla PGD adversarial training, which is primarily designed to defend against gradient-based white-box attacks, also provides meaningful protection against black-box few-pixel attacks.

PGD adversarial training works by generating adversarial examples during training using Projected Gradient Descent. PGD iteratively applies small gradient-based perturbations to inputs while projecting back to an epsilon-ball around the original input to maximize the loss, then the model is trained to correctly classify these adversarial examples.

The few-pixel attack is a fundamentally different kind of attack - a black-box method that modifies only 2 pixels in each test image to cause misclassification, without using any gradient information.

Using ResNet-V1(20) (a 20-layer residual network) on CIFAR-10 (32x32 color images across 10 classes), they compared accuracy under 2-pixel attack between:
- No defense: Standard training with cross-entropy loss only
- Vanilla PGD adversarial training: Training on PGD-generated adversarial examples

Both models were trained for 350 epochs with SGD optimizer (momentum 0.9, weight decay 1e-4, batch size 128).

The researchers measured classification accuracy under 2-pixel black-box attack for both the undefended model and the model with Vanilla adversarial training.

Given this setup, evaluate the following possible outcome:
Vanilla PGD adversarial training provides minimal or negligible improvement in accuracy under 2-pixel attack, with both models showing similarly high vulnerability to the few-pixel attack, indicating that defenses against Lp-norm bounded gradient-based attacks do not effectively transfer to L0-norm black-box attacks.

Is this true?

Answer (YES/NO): NO